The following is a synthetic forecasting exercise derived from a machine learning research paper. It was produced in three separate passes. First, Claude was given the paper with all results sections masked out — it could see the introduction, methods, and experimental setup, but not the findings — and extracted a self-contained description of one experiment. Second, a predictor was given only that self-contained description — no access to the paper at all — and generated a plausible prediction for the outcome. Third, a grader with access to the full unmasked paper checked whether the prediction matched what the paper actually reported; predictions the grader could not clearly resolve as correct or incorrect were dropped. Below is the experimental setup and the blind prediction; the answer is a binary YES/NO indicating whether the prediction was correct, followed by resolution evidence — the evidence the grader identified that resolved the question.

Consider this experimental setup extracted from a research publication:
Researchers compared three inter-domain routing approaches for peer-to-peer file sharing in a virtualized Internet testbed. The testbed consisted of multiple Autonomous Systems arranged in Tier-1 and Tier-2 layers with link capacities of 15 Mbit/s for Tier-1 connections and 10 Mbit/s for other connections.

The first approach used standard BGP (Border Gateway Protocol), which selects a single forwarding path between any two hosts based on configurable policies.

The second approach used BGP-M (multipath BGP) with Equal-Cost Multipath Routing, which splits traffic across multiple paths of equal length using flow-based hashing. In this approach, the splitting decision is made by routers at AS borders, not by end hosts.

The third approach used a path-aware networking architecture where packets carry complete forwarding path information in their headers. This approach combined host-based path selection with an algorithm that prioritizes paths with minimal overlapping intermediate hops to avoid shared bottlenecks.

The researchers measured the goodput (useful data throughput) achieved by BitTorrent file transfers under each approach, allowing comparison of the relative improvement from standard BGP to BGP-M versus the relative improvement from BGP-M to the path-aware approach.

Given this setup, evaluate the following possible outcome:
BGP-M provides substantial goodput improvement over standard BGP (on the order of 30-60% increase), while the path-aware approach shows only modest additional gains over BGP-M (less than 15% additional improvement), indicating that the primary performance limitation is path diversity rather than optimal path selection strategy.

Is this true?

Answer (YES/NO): NO